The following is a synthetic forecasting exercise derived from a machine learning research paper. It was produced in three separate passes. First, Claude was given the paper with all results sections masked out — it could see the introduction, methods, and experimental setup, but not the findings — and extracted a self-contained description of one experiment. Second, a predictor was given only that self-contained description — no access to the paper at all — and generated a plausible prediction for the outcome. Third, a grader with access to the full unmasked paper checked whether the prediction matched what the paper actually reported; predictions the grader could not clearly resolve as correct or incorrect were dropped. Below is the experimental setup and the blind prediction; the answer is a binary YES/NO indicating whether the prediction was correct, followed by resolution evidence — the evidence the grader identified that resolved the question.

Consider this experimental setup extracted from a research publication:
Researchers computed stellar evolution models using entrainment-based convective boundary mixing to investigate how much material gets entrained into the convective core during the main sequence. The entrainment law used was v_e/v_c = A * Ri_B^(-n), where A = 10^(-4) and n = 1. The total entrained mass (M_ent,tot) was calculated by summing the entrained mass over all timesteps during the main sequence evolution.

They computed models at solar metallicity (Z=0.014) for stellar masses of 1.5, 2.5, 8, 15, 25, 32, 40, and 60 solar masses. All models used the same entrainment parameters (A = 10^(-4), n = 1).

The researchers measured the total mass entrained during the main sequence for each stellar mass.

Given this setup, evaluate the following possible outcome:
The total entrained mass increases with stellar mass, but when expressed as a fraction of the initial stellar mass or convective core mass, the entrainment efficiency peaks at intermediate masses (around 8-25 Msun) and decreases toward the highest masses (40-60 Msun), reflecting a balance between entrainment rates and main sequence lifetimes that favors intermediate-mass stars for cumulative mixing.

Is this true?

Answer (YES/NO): NO